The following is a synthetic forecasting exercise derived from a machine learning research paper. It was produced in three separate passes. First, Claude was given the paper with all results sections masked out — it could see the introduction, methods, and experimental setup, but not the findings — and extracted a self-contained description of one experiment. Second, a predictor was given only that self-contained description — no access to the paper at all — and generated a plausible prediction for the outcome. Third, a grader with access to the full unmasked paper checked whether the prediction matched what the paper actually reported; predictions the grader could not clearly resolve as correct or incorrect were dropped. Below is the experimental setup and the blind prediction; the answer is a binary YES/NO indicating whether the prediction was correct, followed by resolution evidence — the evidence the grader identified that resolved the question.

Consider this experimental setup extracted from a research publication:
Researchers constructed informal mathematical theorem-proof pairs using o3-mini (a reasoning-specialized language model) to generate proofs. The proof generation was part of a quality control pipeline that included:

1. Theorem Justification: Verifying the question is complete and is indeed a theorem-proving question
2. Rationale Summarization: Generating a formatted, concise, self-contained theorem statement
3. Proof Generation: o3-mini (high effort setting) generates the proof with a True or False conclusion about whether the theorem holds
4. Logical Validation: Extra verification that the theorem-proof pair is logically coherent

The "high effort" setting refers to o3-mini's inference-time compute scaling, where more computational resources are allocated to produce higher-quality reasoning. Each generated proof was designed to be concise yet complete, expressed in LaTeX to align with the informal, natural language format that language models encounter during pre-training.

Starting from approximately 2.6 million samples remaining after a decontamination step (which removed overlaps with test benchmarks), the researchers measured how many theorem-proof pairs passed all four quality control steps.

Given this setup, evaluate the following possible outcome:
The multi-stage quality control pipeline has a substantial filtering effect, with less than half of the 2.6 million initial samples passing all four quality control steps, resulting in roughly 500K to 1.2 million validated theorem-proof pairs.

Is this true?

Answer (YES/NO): YES